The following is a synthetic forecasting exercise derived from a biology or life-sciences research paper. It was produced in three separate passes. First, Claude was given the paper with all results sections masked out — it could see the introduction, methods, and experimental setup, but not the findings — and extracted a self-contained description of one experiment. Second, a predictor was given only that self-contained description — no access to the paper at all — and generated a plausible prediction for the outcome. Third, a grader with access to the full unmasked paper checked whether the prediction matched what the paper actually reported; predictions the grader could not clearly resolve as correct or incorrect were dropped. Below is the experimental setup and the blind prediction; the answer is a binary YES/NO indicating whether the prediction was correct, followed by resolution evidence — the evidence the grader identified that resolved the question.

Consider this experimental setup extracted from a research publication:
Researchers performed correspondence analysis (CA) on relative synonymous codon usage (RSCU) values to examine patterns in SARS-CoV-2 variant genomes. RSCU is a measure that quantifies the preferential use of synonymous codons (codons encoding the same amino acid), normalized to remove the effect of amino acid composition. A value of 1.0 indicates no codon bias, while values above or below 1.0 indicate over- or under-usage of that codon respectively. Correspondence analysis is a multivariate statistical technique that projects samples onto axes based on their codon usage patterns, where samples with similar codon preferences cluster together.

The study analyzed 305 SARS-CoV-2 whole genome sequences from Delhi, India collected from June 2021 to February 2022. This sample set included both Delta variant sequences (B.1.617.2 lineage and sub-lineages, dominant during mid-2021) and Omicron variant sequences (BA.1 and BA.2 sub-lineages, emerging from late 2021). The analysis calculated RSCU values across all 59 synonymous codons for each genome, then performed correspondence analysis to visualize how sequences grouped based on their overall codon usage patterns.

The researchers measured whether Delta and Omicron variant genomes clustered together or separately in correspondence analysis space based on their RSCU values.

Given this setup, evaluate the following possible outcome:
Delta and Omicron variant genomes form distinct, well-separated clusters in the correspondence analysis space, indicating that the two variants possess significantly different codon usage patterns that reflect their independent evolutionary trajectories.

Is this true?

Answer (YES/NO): YES